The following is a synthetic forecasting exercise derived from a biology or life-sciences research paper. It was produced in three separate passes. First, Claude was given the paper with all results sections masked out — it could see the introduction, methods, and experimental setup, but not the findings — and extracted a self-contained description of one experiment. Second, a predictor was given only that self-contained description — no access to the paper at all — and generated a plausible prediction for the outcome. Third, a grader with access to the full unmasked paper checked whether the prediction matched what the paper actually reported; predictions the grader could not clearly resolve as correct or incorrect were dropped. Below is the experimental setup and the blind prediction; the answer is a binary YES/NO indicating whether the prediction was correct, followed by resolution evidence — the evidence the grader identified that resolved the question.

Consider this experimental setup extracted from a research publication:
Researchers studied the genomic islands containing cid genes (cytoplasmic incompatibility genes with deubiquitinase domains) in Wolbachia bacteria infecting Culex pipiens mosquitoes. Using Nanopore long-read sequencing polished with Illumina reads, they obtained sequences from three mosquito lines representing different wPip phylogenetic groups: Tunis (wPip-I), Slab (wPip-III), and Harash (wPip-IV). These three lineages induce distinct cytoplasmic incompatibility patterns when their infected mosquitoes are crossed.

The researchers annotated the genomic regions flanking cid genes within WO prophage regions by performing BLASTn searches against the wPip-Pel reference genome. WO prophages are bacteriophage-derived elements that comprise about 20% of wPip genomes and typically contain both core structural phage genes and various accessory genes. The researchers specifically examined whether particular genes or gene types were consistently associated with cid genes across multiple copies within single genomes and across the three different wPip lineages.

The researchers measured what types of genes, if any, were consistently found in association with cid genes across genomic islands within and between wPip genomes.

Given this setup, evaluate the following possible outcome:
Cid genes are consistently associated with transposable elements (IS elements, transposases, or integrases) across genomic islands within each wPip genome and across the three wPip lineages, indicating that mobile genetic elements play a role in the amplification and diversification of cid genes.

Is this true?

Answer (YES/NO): YES